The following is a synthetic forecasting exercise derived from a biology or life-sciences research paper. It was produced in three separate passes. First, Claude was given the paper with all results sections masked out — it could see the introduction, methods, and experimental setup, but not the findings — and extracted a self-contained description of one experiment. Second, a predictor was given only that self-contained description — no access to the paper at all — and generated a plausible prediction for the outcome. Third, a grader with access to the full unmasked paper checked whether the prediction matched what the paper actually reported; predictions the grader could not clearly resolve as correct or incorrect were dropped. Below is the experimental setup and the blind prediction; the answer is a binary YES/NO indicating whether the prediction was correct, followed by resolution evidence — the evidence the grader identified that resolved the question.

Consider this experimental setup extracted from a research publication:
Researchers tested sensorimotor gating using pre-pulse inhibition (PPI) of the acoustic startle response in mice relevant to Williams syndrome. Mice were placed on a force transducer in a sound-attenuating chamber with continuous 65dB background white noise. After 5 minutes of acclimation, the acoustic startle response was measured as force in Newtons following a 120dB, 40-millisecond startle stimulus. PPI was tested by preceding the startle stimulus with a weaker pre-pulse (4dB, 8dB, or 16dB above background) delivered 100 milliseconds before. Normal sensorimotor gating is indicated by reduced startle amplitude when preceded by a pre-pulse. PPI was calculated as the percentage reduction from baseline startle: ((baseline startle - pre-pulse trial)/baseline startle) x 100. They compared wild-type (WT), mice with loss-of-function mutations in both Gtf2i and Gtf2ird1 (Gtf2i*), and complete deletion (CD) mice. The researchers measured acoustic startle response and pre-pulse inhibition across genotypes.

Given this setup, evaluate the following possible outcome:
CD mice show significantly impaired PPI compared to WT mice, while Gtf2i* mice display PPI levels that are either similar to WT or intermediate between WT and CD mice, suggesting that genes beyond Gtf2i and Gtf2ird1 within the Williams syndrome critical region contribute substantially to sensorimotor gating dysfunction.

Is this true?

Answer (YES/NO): NO